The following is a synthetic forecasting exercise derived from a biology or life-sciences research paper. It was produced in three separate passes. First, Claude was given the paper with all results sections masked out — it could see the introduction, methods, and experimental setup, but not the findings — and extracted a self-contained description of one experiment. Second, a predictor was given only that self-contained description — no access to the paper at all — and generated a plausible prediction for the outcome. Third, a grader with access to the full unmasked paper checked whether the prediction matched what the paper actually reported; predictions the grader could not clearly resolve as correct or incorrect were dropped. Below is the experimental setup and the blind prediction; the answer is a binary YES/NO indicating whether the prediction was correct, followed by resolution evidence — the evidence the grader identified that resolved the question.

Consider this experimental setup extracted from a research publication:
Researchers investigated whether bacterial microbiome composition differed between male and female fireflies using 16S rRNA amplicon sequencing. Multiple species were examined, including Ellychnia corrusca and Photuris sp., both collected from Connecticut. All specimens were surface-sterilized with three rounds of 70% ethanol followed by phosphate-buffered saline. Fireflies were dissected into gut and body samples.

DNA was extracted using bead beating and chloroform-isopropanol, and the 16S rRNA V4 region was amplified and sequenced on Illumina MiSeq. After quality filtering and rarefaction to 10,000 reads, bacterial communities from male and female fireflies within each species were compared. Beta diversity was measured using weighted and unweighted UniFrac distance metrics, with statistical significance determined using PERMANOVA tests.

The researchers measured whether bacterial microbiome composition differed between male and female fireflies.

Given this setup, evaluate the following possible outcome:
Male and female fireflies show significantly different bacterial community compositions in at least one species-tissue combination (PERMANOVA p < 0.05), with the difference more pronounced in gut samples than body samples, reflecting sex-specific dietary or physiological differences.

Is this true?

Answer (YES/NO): NO